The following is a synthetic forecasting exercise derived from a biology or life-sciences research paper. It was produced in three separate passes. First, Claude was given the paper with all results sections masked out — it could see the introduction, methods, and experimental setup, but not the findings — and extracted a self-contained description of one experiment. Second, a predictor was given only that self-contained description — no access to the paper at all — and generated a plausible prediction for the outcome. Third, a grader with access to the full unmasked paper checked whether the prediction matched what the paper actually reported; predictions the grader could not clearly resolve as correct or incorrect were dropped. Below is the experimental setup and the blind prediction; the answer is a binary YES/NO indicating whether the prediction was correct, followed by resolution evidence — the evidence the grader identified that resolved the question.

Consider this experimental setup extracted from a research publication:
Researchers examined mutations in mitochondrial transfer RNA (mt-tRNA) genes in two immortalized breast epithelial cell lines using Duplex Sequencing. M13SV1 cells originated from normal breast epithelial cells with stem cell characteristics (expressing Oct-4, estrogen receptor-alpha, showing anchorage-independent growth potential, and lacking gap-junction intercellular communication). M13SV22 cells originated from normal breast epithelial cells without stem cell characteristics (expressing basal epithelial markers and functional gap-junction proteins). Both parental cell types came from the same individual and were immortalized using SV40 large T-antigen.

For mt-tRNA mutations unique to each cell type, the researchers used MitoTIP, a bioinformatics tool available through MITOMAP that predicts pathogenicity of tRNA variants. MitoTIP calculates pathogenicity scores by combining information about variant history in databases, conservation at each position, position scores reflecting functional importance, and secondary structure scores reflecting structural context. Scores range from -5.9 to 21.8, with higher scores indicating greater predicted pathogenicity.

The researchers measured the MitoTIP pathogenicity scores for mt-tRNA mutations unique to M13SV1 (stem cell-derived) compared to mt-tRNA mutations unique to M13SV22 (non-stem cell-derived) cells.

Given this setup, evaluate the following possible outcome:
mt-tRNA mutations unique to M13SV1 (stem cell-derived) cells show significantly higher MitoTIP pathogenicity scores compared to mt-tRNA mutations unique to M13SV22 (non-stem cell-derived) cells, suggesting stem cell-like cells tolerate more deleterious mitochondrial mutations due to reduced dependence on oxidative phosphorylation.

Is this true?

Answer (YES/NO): NO